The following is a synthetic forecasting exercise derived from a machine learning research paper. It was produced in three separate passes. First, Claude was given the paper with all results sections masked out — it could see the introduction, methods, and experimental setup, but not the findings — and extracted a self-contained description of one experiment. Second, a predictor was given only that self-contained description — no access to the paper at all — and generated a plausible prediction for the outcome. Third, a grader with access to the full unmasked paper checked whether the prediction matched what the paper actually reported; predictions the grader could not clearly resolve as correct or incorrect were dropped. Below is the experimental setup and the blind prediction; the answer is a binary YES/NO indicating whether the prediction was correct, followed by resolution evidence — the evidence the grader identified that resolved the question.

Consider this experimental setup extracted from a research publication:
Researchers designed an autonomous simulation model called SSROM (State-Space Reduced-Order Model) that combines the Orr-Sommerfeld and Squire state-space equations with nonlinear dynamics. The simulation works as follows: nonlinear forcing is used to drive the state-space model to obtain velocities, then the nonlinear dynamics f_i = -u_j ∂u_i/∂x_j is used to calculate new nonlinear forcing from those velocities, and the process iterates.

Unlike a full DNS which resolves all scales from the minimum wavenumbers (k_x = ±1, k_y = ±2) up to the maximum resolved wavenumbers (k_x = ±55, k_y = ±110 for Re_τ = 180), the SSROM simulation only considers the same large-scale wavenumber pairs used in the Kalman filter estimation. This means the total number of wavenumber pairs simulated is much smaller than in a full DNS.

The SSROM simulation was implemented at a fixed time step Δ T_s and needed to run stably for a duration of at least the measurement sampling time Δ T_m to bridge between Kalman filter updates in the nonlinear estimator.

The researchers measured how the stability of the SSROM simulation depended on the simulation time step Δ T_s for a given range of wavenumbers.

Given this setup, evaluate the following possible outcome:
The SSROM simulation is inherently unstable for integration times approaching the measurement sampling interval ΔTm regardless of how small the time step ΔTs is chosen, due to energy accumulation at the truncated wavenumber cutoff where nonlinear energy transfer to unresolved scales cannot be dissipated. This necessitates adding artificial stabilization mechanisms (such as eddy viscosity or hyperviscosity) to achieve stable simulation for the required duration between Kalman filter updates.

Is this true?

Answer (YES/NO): NO